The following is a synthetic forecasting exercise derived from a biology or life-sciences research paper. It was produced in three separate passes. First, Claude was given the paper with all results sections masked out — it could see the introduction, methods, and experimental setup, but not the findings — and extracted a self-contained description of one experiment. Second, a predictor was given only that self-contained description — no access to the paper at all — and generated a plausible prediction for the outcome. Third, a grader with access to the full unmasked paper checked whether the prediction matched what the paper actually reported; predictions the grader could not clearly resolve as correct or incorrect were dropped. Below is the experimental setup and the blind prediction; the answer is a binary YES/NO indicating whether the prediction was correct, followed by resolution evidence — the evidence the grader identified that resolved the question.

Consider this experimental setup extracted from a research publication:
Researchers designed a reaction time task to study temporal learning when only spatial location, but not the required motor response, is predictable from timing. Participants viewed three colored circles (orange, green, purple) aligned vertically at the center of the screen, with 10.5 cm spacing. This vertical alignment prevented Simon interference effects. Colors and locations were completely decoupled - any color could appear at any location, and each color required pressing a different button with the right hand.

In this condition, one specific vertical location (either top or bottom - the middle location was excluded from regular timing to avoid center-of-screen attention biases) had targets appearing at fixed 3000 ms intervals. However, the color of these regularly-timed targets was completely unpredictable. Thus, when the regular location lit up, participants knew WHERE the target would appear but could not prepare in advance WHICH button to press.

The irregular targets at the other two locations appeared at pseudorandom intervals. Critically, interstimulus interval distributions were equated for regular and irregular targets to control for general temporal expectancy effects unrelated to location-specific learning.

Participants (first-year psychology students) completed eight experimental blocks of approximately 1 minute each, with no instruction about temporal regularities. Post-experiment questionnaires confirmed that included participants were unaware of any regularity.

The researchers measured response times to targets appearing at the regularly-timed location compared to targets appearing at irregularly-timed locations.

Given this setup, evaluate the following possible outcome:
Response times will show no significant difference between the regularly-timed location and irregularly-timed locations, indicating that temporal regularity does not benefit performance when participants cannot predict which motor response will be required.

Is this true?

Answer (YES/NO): YES